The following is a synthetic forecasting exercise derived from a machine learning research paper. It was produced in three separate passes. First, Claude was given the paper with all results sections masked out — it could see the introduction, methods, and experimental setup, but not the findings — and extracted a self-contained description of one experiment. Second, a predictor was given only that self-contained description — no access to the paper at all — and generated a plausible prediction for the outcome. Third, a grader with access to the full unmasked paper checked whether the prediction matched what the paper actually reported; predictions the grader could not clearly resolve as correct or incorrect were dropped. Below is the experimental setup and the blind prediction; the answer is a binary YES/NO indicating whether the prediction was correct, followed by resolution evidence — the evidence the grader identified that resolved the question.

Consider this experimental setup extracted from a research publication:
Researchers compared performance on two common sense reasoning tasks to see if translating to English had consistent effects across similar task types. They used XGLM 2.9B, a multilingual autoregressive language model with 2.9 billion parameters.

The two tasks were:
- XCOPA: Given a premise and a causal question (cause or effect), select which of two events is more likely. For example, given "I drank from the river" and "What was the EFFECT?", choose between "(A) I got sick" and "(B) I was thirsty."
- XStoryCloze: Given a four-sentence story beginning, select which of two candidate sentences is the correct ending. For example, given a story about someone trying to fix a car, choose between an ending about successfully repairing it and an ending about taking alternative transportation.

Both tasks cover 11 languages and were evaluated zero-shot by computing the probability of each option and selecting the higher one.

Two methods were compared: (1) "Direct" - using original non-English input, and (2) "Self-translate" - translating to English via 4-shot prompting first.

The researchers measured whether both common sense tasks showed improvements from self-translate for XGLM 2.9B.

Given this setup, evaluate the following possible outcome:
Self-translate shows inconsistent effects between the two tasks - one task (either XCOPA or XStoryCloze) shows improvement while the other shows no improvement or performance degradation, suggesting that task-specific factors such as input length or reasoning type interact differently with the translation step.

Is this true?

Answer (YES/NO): YES